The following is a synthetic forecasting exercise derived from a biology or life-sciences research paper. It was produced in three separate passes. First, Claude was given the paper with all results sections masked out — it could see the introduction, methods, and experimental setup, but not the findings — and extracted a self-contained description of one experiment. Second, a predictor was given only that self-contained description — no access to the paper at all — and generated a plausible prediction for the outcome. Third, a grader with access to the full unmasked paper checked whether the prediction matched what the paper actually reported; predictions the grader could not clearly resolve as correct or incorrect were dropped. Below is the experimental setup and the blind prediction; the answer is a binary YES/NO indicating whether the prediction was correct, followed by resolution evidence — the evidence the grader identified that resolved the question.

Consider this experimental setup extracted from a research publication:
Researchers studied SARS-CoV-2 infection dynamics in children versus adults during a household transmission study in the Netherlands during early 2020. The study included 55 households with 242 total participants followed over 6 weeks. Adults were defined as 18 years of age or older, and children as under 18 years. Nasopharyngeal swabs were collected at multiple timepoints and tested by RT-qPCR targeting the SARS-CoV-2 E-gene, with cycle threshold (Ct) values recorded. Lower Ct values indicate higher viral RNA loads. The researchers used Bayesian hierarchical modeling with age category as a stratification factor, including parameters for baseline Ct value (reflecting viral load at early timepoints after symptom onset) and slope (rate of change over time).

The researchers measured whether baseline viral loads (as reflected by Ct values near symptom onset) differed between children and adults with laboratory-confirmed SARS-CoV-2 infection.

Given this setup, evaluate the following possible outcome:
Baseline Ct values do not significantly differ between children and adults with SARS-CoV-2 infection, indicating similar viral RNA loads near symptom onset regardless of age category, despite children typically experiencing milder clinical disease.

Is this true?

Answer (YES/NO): NO